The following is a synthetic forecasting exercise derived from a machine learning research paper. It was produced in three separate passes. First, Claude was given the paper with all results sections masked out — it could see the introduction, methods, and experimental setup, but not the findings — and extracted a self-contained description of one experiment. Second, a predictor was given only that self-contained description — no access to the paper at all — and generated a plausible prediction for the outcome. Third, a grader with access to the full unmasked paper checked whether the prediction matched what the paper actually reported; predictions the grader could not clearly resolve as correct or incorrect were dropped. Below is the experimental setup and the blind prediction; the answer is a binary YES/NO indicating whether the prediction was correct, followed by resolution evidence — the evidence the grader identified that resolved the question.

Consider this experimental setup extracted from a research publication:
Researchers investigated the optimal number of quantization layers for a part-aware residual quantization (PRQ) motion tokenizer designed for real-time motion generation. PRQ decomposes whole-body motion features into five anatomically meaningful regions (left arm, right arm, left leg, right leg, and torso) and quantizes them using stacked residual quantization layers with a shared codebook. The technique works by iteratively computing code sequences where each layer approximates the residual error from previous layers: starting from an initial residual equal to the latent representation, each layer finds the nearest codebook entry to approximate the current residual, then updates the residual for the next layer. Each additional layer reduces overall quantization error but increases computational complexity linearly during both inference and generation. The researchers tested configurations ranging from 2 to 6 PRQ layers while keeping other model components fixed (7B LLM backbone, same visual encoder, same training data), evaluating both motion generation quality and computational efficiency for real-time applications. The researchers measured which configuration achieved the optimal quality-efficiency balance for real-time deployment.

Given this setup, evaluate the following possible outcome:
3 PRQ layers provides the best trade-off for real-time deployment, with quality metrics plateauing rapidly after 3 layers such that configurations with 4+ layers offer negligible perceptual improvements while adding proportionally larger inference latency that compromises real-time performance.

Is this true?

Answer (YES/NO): NO